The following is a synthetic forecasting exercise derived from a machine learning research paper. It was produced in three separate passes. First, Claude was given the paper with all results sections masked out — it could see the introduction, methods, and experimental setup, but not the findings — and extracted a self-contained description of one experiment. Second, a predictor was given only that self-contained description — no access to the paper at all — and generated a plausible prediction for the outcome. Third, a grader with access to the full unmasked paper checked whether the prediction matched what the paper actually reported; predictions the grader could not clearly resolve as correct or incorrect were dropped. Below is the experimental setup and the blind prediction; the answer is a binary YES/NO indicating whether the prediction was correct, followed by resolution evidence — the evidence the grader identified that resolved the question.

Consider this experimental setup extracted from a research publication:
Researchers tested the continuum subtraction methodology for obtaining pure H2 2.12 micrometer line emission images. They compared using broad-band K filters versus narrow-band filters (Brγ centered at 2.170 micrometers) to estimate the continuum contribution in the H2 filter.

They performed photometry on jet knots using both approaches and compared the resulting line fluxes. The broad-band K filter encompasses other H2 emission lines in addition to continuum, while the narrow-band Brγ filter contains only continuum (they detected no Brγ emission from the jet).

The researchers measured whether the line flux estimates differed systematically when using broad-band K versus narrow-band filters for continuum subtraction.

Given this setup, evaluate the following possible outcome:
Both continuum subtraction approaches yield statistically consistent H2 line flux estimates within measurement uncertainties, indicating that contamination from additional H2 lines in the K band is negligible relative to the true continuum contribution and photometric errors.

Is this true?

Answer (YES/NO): NO